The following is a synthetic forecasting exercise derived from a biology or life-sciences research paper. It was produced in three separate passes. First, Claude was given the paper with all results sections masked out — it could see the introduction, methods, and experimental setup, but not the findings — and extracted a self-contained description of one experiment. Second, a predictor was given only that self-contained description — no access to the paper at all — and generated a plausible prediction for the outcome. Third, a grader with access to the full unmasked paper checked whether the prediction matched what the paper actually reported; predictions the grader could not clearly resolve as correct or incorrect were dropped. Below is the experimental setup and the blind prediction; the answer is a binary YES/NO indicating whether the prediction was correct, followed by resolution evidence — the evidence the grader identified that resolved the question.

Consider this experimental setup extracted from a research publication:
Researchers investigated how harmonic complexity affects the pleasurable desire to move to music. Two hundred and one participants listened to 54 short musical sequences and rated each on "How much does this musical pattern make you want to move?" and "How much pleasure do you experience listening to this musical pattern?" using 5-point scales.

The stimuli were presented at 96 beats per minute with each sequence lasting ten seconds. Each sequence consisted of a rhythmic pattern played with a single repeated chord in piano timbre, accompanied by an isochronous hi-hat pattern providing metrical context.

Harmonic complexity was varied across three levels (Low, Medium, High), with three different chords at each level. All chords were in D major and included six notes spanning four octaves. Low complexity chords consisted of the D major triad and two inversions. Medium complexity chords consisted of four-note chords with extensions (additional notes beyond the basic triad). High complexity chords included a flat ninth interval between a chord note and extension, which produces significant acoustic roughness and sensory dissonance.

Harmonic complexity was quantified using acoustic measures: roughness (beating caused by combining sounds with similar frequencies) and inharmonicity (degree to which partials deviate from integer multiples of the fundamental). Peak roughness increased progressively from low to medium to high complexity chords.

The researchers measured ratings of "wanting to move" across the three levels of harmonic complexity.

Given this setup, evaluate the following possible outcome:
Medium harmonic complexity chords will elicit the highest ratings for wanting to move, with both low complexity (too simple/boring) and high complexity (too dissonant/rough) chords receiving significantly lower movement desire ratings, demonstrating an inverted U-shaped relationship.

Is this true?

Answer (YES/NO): NO